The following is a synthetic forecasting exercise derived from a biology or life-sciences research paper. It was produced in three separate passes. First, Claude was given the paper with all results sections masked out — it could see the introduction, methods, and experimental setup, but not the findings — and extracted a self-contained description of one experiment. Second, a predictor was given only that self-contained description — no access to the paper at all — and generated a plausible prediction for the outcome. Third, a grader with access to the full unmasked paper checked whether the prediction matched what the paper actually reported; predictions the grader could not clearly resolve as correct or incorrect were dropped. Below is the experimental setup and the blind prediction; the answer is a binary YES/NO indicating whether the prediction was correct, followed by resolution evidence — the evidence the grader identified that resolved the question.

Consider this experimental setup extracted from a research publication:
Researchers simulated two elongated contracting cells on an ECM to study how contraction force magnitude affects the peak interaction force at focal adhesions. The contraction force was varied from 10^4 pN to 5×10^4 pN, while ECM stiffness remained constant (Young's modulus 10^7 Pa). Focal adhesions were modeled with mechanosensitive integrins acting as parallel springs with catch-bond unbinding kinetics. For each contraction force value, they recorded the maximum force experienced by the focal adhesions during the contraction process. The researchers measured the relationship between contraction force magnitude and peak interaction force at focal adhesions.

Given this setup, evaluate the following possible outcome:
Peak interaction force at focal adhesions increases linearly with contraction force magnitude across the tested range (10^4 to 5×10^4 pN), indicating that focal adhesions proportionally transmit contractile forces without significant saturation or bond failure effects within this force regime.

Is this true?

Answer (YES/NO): YES